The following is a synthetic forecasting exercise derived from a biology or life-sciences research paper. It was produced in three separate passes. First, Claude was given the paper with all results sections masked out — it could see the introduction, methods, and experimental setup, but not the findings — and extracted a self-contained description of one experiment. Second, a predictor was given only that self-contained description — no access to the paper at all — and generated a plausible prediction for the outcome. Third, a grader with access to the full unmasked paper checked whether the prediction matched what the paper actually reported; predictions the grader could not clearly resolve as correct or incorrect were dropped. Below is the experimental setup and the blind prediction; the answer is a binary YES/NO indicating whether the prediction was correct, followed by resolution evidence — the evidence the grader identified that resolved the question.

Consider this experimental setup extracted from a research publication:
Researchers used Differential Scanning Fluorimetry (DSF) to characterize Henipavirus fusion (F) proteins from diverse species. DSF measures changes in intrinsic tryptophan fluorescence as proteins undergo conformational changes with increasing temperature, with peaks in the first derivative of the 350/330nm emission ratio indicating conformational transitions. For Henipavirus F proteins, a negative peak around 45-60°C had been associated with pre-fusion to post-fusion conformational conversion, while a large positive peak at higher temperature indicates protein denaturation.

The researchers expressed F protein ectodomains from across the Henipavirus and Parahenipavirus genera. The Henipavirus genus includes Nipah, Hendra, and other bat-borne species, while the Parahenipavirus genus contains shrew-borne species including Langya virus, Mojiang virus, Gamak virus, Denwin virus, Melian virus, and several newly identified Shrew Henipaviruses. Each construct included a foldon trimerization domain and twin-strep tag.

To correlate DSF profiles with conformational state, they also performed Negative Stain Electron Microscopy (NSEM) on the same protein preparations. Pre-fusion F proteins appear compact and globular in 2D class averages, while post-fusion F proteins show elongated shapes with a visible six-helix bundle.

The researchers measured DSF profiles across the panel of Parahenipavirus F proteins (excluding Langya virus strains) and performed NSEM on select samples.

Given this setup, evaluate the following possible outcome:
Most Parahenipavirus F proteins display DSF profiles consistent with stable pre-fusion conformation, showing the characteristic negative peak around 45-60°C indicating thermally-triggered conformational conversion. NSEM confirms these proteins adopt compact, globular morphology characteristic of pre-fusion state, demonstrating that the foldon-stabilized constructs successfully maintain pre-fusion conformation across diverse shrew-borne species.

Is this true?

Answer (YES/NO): NO